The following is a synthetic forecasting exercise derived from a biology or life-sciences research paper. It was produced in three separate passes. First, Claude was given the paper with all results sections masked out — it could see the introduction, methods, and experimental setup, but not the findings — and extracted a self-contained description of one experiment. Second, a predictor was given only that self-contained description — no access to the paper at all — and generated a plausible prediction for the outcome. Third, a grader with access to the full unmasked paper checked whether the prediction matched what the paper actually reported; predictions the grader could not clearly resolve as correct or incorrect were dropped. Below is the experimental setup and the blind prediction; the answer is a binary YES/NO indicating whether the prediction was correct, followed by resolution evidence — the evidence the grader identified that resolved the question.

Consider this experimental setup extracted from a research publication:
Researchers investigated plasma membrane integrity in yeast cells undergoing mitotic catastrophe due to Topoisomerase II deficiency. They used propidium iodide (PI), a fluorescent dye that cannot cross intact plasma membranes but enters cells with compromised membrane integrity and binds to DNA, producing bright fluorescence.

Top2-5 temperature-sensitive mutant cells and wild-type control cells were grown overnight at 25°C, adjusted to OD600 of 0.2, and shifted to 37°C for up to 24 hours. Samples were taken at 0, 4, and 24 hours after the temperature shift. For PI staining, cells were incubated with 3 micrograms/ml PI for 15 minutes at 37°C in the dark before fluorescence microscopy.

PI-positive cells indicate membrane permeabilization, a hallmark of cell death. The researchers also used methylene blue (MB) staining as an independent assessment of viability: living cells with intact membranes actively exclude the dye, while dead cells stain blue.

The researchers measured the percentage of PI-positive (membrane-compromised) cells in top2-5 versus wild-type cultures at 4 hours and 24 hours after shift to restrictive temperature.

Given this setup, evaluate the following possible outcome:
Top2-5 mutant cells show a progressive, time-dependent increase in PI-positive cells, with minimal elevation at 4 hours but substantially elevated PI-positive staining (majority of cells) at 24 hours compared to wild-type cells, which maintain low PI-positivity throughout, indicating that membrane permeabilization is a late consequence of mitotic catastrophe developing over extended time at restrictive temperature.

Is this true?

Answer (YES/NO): NO